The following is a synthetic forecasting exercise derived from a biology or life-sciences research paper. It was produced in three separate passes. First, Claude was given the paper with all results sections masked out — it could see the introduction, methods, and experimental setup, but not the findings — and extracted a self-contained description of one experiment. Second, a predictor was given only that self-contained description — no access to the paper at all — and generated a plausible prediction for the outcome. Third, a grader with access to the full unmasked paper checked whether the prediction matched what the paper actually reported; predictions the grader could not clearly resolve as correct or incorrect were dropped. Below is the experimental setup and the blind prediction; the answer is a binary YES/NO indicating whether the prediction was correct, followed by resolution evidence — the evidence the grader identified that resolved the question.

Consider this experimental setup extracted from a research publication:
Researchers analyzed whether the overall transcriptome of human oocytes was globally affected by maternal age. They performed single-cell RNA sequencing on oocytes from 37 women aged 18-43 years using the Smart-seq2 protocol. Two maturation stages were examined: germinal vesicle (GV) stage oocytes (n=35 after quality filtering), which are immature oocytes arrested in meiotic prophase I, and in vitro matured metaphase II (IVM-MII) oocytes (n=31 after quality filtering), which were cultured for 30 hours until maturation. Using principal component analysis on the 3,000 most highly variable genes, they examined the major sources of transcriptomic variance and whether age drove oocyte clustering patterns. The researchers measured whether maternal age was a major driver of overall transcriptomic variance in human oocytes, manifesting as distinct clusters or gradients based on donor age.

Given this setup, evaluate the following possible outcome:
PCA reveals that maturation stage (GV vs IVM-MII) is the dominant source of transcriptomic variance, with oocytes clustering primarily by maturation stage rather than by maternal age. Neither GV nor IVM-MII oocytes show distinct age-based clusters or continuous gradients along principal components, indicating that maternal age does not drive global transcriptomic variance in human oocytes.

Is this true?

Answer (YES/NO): YES